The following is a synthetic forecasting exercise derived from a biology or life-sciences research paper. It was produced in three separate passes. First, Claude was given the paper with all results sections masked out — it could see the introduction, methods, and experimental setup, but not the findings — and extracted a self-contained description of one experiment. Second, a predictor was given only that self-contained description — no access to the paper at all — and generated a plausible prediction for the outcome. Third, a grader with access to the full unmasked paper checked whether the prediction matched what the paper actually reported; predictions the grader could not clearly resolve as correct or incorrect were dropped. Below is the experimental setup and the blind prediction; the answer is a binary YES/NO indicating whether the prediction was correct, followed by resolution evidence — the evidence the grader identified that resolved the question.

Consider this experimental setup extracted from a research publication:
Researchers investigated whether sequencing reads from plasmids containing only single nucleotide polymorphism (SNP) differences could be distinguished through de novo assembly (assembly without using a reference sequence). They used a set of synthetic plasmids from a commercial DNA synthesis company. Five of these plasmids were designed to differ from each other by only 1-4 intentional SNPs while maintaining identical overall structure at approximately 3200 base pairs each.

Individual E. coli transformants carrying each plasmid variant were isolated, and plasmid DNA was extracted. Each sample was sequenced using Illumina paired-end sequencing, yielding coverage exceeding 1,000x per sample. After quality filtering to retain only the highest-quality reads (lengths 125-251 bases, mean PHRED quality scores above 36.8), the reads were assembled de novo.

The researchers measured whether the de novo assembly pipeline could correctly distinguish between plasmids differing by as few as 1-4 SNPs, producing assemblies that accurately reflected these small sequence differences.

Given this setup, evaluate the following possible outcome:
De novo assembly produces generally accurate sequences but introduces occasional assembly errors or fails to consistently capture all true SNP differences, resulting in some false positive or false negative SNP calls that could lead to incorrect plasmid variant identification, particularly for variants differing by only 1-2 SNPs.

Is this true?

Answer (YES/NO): NO